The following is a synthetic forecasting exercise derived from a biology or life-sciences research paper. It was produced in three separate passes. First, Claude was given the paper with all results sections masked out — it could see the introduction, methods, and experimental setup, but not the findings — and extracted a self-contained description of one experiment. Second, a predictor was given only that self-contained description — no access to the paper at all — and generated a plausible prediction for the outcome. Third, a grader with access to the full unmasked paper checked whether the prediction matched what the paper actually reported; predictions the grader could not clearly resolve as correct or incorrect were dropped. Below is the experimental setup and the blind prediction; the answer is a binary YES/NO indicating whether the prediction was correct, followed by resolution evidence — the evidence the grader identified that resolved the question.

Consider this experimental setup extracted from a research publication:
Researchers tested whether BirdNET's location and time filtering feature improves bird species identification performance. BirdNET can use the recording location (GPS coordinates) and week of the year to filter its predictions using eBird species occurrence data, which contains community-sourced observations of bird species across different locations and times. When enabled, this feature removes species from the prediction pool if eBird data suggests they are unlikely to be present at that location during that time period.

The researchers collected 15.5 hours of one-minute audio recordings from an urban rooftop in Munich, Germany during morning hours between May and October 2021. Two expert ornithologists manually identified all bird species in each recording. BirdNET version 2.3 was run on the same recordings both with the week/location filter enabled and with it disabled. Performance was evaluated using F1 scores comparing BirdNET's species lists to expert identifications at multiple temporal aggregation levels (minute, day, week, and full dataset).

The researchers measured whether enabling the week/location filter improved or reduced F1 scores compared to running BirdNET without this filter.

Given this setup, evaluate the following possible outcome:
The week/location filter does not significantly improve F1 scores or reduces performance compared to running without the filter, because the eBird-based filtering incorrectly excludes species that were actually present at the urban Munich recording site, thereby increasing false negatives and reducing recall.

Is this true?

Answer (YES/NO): NO